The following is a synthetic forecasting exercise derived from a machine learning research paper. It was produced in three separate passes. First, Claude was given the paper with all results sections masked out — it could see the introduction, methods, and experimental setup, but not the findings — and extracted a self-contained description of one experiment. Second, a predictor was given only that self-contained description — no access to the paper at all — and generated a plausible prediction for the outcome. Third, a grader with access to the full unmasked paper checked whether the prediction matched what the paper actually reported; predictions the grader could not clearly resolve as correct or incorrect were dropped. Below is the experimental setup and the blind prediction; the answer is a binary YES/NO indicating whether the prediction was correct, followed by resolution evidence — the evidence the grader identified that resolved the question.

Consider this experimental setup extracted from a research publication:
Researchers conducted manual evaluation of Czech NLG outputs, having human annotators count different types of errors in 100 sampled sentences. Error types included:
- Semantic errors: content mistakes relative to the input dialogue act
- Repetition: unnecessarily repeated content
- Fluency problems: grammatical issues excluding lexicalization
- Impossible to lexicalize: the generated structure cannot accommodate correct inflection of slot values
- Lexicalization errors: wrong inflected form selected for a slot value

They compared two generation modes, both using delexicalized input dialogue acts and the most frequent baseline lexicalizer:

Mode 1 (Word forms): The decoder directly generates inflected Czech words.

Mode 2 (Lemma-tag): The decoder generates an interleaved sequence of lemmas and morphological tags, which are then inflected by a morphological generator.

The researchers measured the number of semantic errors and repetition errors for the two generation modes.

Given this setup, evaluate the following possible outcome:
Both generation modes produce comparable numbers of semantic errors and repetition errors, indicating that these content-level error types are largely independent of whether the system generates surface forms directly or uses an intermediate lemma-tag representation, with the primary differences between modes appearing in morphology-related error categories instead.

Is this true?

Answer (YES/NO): NO